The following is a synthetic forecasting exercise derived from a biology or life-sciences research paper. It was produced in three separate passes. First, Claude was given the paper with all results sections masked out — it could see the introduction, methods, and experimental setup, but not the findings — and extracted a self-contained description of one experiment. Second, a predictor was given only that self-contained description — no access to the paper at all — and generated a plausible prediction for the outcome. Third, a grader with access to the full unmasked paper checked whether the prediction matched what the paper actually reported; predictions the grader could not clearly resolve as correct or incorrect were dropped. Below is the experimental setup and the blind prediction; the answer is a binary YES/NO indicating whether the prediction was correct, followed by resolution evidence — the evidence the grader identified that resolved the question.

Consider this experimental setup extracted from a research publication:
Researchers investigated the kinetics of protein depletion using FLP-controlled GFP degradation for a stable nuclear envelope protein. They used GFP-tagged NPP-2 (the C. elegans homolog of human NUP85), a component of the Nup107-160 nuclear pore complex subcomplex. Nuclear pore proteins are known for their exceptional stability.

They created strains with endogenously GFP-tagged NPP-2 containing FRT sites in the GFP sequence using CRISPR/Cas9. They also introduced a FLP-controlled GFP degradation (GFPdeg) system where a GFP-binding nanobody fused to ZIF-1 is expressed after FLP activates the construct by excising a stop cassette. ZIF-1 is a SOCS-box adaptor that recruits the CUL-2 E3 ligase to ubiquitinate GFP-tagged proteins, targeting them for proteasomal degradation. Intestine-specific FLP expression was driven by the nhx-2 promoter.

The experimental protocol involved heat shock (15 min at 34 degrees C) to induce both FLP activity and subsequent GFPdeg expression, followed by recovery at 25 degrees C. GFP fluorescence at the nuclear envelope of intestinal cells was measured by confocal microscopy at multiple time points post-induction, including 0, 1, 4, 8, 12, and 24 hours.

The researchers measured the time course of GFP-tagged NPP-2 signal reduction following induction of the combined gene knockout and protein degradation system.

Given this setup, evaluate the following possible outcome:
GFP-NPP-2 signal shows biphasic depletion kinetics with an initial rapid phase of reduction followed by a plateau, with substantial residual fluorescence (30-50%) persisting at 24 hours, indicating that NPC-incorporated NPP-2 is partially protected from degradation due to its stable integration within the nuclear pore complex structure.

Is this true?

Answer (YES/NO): NO